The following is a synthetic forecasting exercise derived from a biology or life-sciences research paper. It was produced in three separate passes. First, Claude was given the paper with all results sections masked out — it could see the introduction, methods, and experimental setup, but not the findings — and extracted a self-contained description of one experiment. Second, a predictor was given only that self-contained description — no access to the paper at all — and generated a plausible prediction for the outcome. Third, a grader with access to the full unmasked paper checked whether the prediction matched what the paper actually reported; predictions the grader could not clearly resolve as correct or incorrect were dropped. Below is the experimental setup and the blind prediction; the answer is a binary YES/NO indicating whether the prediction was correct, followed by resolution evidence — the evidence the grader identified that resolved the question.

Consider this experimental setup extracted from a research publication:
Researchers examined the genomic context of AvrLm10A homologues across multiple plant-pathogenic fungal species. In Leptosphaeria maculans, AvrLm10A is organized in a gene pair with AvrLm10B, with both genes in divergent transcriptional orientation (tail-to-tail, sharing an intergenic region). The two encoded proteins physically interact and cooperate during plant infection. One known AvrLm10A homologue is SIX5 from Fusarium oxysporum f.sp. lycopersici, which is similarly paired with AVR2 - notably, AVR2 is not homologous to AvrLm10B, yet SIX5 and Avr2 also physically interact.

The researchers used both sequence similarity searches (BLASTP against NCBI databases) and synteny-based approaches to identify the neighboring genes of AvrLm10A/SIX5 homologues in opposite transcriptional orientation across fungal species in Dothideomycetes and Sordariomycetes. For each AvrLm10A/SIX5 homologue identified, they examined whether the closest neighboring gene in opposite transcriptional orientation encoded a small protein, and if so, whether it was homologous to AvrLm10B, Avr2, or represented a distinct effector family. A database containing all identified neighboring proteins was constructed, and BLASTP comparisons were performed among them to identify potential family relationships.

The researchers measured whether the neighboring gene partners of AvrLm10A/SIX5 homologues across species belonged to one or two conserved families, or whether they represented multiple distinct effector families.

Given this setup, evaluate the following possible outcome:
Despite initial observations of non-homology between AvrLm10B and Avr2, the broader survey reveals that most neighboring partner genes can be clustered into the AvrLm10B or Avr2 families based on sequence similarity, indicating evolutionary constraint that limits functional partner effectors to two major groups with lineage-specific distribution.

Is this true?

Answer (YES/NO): NO